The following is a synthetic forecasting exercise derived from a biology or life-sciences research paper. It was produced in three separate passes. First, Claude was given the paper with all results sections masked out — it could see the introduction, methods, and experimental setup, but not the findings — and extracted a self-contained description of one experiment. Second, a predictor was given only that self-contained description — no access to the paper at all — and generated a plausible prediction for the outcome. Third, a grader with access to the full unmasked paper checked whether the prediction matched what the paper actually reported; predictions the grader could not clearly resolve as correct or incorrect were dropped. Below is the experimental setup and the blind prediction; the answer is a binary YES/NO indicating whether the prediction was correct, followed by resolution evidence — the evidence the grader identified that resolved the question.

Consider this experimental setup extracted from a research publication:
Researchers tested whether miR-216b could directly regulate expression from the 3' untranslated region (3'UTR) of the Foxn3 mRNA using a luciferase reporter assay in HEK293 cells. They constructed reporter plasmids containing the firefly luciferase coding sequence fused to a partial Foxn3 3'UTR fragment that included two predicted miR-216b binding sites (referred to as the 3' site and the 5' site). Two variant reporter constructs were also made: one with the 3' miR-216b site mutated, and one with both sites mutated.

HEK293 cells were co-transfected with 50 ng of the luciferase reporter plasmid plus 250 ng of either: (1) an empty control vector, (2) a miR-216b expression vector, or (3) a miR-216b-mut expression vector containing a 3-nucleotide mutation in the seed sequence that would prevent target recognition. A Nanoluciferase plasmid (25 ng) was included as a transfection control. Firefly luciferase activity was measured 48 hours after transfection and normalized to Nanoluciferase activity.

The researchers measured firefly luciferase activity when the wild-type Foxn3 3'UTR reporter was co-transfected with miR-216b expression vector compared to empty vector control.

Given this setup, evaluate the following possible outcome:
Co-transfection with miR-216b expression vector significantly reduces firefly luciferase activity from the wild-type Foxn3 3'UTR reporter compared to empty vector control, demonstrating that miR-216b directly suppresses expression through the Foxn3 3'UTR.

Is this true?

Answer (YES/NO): YES